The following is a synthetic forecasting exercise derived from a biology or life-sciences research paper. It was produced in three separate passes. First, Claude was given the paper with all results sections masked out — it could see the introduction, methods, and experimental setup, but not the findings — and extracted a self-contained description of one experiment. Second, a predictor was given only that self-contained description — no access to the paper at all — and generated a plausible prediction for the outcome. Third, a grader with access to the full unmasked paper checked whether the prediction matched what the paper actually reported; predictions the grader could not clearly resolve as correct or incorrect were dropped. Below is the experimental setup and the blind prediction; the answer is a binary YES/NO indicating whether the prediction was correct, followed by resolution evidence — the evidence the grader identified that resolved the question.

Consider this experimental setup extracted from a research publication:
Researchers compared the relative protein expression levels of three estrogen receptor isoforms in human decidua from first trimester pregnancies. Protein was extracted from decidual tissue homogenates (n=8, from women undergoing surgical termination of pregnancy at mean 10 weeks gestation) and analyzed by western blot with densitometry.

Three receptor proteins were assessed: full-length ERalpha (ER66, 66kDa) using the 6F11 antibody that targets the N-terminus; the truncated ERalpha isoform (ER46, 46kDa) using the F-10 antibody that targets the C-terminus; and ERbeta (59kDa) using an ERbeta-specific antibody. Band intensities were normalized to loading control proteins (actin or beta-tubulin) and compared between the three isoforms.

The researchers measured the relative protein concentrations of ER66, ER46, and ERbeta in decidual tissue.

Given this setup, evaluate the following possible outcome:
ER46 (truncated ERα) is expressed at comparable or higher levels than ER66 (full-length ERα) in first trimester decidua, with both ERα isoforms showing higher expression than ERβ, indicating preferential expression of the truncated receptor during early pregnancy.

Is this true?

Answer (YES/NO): NO